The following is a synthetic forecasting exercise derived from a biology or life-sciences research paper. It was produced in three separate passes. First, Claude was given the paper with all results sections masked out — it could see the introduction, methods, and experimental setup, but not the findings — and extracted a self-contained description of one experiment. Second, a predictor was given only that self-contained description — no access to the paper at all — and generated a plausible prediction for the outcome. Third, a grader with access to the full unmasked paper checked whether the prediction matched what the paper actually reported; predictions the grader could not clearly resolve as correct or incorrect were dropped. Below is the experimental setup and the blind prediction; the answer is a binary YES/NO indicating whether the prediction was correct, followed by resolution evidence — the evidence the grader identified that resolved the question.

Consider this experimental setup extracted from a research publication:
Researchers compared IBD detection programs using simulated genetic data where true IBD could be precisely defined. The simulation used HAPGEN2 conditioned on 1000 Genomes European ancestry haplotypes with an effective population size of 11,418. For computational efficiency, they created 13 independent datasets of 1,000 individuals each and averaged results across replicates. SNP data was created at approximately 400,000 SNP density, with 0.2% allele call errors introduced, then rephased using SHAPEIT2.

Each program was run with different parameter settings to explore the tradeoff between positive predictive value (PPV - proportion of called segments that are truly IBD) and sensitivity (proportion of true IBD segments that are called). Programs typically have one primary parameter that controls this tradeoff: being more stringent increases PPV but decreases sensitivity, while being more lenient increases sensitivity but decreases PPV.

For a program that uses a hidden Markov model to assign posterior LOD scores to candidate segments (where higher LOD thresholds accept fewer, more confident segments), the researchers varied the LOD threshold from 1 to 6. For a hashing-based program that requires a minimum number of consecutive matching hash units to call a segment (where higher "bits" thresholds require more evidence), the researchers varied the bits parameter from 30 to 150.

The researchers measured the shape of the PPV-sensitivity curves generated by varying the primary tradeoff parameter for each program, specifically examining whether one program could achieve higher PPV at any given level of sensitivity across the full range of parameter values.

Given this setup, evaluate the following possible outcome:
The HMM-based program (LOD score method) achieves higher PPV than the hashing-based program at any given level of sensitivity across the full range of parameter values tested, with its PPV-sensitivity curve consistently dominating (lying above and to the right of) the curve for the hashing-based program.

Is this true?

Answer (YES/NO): NO